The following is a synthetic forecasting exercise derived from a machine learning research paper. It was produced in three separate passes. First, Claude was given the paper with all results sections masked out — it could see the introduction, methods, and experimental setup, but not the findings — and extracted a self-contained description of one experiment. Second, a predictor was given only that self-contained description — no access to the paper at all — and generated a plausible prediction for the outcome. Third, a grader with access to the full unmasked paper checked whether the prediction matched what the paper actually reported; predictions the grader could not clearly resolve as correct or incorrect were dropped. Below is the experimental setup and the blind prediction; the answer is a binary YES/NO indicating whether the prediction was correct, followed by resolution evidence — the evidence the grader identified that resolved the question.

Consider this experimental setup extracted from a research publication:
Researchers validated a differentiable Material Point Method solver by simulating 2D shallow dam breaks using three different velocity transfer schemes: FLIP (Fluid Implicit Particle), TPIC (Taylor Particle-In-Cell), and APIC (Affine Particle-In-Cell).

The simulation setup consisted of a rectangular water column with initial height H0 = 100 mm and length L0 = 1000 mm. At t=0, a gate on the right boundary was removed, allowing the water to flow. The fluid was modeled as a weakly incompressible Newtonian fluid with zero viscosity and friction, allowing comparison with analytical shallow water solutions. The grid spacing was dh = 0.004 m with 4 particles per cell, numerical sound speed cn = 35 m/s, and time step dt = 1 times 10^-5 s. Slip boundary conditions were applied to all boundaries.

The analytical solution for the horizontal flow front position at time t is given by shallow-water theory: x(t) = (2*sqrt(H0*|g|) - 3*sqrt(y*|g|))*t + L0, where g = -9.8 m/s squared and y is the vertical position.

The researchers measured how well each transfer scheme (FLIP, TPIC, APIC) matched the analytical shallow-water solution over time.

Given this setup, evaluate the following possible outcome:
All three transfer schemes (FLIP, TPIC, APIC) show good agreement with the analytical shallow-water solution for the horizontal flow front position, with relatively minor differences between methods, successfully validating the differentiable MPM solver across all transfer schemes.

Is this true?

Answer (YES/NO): YES